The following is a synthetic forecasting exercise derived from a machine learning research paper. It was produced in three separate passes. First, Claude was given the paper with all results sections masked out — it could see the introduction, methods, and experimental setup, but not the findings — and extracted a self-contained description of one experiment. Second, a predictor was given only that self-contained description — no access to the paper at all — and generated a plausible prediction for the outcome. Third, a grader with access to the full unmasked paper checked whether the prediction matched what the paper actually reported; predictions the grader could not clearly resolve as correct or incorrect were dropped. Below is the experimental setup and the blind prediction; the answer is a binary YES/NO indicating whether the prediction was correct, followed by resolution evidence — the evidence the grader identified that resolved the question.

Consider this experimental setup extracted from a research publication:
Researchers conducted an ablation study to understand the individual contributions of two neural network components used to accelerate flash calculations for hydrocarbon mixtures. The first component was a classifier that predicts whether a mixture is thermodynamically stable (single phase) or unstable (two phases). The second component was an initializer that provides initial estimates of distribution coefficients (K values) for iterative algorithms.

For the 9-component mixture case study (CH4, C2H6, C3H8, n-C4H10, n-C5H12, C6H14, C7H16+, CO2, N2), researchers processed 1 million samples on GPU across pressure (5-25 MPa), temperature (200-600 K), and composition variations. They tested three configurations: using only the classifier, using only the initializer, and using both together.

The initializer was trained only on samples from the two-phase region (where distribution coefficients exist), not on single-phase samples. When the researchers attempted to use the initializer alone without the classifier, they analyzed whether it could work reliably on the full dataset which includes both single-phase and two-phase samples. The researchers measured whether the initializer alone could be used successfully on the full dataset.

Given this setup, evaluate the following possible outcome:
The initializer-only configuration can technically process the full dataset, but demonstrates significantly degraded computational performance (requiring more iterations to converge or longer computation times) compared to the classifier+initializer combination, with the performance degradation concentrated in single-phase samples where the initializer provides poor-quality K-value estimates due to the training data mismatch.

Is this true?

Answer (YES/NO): NO